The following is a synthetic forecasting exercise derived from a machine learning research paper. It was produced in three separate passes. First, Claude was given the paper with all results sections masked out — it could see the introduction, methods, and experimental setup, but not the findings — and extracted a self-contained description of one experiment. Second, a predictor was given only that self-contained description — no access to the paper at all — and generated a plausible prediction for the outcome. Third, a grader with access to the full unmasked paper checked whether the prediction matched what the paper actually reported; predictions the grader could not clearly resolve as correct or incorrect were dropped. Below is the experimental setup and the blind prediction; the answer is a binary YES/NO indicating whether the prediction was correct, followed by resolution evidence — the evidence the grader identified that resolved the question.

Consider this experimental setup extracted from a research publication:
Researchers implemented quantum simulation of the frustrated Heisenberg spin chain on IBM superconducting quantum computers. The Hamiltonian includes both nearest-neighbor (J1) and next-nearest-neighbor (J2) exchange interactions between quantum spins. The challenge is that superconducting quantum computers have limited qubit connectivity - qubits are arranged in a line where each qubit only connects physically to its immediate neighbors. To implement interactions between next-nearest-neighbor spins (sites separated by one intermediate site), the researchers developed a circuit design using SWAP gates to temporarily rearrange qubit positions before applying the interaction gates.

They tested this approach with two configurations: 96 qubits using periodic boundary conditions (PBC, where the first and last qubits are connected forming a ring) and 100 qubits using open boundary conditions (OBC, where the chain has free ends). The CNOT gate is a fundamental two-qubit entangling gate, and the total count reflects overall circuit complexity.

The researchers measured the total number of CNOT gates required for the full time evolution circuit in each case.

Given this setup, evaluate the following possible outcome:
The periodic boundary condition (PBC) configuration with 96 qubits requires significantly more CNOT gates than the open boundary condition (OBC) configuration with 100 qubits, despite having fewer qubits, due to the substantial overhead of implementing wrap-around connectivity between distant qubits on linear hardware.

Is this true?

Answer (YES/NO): NO